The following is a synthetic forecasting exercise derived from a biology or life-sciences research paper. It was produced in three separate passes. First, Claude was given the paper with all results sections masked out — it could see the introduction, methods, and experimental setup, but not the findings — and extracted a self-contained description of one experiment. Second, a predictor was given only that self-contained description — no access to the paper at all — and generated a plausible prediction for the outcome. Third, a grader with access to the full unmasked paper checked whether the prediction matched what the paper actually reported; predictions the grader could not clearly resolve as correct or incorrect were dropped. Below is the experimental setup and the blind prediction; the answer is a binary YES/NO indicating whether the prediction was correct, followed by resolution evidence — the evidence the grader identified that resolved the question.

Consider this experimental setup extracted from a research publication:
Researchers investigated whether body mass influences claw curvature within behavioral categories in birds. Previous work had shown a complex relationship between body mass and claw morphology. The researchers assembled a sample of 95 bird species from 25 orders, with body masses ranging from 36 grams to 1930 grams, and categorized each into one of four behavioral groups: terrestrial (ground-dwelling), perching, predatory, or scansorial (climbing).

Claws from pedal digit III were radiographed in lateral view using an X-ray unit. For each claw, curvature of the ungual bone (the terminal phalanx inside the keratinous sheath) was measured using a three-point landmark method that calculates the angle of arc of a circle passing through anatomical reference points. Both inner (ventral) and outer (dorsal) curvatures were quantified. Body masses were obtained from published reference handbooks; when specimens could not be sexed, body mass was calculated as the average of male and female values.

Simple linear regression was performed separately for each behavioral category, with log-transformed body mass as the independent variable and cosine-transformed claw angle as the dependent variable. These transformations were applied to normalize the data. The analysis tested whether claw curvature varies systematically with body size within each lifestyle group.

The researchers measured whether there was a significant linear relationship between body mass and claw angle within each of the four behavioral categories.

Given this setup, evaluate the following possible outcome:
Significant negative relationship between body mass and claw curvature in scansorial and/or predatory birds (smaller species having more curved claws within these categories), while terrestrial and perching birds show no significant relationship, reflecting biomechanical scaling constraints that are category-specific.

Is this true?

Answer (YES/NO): NO